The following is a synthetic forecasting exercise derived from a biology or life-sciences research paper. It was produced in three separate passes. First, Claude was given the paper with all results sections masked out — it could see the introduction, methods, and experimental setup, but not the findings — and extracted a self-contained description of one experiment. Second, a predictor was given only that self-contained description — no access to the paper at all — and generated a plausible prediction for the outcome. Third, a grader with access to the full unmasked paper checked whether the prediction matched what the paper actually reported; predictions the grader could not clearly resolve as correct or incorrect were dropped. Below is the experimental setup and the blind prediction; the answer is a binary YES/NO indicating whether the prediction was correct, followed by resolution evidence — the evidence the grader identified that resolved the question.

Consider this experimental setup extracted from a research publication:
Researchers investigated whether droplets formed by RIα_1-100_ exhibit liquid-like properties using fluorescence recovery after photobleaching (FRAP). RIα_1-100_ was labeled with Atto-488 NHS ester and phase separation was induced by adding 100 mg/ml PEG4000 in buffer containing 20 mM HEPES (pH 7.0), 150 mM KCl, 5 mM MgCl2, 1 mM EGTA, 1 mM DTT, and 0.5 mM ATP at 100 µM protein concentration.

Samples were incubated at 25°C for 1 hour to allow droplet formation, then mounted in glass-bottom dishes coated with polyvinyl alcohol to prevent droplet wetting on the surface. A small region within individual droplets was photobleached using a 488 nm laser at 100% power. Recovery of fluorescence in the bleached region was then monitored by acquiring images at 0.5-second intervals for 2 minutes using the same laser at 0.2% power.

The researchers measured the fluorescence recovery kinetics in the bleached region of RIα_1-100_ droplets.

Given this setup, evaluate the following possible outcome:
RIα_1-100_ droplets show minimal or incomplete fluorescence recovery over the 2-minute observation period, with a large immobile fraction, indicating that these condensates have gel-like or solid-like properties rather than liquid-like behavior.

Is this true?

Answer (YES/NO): NO